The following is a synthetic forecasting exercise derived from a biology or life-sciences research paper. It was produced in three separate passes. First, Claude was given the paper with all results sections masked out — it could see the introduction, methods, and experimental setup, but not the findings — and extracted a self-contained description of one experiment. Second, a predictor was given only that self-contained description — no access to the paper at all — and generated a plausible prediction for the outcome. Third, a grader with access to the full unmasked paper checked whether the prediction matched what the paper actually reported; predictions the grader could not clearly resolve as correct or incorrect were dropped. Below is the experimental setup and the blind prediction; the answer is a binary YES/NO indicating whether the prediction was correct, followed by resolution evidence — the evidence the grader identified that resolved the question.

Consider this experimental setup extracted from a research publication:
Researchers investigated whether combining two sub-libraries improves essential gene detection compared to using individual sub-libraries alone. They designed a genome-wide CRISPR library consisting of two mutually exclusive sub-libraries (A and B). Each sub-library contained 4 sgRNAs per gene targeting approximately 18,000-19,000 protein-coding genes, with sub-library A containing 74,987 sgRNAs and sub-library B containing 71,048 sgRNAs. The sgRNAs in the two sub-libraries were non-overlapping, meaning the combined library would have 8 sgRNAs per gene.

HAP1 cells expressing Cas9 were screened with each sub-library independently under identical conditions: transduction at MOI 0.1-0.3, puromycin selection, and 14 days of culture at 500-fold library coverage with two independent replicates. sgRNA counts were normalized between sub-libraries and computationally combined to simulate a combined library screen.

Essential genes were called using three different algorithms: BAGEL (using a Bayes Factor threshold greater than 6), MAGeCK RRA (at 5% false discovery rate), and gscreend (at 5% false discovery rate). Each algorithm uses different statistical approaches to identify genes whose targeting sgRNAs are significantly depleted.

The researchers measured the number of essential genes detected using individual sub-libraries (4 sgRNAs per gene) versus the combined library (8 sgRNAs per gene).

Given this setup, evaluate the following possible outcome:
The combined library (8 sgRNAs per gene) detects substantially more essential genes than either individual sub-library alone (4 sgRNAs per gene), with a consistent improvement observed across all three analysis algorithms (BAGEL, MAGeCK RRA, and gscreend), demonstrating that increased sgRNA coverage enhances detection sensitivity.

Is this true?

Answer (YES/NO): NO